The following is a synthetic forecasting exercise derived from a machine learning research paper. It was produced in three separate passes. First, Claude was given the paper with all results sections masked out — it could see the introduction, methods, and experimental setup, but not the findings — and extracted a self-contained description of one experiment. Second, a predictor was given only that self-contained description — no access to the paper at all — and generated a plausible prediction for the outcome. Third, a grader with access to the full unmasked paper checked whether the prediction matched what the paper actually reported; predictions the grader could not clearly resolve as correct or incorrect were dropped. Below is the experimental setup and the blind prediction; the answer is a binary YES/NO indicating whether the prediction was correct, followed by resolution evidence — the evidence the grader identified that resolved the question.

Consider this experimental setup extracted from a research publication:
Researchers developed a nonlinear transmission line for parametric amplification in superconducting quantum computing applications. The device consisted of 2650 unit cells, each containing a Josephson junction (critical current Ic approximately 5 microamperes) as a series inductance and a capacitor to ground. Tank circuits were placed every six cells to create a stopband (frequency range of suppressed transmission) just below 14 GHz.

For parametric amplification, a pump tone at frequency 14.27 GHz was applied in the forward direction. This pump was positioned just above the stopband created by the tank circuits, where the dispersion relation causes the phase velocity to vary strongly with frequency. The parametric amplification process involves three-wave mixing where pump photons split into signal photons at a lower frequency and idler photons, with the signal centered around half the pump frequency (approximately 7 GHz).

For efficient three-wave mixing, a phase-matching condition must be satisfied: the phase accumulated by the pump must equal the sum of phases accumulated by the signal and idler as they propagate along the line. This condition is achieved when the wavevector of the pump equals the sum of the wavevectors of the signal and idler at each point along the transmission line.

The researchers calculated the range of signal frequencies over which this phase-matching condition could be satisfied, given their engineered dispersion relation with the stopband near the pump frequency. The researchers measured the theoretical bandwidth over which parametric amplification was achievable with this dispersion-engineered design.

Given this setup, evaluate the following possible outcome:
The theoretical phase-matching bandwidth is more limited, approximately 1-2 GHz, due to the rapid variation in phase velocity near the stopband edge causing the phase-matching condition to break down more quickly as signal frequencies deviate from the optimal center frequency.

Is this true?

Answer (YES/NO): YES